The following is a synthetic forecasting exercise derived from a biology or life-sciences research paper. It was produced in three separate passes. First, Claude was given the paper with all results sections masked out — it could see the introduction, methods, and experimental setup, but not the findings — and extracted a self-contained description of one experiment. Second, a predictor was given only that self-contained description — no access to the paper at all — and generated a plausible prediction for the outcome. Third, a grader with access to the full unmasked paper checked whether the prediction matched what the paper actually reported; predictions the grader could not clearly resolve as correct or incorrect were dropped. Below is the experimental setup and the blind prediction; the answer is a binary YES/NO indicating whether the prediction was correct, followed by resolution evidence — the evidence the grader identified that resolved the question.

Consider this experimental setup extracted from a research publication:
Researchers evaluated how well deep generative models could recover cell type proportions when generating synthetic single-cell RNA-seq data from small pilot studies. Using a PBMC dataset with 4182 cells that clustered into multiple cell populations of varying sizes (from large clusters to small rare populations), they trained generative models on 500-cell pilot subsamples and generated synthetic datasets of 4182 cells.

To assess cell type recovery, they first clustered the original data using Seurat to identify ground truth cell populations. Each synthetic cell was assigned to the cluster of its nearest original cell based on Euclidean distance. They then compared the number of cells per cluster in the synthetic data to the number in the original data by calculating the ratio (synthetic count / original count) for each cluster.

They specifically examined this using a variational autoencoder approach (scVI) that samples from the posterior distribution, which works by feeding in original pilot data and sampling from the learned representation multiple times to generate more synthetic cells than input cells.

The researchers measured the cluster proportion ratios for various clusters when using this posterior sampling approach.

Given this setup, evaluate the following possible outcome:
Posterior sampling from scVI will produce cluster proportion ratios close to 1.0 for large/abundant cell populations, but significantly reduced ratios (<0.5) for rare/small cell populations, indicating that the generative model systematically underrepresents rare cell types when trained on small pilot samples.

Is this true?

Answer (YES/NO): NO